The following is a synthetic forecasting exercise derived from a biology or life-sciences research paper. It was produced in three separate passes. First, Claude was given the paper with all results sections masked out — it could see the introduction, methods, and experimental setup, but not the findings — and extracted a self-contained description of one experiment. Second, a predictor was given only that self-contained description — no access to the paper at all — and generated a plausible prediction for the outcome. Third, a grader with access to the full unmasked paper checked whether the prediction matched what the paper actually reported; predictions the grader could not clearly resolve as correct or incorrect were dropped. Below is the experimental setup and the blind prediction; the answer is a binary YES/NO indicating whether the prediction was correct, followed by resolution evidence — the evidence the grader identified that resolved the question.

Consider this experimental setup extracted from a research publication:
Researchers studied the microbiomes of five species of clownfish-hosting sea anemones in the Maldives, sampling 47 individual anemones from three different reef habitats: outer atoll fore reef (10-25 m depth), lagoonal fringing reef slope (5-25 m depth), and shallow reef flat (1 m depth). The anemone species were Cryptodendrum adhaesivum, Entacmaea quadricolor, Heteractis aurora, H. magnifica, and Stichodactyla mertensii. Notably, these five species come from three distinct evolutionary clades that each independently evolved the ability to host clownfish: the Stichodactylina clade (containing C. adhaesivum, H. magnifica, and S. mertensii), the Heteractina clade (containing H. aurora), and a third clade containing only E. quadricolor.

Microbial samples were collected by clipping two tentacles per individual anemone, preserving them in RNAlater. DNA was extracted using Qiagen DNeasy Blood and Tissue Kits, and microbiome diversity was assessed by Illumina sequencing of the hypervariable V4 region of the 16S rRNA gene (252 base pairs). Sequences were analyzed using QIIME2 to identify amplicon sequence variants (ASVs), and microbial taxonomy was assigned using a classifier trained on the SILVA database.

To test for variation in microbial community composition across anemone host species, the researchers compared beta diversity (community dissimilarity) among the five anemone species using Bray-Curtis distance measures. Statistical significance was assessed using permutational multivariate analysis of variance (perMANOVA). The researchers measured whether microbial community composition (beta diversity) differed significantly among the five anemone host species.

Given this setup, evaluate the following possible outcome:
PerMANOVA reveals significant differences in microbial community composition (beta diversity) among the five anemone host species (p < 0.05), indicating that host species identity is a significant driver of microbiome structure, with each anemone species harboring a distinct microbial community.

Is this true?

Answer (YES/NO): YES